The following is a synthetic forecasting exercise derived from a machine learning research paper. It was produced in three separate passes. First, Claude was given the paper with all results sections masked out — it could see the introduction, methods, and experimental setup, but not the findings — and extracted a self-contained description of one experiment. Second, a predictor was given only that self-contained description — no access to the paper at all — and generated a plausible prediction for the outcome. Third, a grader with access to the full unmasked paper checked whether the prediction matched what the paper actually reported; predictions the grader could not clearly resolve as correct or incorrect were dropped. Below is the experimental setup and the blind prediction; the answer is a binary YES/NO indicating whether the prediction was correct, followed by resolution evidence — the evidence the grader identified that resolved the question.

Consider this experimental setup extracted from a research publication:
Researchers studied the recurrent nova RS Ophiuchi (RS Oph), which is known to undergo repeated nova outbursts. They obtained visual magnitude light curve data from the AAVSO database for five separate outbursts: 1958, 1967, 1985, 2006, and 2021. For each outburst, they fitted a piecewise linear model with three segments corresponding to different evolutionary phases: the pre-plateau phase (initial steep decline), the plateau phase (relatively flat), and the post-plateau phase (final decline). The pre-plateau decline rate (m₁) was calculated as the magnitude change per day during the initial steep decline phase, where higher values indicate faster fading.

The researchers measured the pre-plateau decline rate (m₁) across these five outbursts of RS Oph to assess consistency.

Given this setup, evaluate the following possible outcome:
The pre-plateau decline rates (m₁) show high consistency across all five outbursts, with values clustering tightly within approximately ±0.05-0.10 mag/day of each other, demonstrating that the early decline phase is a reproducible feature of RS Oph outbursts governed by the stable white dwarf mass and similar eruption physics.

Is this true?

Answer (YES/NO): NO